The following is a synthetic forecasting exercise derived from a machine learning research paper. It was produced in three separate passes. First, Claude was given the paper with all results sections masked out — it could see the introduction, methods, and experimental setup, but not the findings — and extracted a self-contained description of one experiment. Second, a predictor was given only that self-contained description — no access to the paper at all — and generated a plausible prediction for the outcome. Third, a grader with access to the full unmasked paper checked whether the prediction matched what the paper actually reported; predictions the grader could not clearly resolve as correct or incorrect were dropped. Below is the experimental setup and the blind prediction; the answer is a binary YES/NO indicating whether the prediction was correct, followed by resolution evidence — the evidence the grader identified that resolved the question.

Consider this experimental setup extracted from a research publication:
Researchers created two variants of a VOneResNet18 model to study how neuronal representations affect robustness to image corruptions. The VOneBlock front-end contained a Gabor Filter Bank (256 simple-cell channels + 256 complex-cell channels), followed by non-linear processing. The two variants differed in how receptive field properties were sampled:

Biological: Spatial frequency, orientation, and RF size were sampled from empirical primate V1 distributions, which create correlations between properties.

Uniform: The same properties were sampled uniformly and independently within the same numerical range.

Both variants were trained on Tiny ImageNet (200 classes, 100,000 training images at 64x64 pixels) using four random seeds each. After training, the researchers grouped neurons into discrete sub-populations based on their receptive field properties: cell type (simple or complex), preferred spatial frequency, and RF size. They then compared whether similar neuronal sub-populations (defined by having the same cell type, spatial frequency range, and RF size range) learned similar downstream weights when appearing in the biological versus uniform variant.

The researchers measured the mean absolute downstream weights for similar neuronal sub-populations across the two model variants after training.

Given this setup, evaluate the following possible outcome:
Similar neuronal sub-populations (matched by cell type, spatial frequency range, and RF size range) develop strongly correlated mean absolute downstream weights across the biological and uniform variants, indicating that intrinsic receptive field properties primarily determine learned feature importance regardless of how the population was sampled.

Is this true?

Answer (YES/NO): YES